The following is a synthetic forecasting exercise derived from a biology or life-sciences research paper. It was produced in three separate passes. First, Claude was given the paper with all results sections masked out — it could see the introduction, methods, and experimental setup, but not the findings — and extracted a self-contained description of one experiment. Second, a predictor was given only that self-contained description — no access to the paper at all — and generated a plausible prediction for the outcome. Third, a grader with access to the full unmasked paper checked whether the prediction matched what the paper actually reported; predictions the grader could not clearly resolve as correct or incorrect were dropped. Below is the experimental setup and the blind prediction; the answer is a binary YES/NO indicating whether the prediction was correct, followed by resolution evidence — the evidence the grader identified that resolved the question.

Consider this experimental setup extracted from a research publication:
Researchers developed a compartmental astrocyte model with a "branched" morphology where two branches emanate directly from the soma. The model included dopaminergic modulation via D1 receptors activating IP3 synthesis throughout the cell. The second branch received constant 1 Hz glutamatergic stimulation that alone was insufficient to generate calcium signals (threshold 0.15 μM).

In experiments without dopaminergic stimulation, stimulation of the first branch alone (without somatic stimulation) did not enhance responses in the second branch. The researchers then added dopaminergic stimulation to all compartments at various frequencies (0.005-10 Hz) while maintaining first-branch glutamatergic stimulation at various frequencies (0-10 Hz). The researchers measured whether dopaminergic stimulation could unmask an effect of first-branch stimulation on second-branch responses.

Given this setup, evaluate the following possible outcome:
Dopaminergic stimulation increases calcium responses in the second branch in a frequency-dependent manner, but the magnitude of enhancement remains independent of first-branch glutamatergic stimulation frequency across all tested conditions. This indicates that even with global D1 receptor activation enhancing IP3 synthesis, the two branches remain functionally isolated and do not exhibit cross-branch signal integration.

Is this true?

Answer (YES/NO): YES